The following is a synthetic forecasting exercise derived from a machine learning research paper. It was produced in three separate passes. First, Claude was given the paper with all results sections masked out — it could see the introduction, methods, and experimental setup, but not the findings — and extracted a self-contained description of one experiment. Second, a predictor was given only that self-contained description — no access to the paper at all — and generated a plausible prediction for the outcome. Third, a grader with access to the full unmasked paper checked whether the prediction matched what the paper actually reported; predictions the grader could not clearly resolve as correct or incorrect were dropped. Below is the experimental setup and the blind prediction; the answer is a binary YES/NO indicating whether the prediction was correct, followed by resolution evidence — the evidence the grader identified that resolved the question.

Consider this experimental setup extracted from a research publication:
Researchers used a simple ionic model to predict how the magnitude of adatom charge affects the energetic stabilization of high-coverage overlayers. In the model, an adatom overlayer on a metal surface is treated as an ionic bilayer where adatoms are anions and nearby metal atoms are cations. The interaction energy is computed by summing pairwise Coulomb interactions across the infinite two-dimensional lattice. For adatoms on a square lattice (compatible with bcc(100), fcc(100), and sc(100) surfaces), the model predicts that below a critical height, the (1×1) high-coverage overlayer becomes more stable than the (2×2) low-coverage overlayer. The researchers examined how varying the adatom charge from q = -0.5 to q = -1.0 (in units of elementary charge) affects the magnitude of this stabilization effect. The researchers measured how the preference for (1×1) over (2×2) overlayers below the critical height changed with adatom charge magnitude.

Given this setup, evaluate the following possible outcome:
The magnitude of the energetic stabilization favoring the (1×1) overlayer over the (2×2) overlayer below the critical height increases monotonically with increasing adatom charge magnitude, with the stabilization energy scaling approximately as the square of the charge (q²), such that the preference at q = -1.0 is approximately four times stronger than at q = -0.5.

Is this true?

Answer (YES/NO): YES